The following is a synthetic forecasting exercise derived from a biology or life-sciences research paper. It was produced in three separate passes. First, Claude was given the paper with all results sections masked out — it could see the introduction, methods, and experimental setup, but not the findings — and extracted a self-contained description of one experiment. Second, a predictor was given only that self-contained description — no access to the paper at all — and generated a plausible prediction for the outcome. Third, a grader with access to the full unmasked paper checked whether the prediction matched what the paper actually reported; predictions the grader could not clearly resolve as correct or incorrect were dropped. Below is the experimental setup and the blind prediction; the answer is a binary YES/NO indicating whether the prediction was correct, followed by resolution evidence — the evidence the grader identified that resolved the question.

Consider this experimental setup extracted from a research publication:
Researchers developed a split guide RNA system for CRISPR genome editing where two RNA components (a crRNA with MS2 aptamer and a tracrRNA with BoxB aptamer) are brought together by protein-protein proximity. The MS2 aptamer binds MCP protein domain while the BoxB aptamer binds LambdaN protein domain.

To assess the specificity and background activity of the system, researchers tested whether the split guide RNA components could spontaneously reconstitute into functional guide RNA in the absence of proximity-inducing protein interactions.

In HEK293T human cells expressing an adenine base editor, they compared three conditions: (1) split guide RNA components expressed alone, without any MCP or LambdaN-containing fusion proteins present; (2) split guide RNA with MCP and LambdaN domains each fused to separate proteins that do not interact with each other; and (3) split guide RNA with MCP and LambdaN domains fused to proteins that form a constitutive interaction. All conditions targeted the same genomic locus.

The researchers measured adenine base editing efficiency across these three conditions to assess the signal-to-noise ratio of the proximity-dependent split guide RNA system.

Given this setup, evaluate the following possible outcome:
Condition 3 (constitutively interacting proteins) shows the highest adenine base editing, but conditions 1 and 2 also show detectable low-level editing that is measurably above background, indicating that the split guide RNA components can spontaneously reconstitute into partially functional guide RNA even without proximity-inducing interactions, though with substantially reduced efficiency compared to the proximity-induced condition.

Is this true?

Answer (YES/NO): YES